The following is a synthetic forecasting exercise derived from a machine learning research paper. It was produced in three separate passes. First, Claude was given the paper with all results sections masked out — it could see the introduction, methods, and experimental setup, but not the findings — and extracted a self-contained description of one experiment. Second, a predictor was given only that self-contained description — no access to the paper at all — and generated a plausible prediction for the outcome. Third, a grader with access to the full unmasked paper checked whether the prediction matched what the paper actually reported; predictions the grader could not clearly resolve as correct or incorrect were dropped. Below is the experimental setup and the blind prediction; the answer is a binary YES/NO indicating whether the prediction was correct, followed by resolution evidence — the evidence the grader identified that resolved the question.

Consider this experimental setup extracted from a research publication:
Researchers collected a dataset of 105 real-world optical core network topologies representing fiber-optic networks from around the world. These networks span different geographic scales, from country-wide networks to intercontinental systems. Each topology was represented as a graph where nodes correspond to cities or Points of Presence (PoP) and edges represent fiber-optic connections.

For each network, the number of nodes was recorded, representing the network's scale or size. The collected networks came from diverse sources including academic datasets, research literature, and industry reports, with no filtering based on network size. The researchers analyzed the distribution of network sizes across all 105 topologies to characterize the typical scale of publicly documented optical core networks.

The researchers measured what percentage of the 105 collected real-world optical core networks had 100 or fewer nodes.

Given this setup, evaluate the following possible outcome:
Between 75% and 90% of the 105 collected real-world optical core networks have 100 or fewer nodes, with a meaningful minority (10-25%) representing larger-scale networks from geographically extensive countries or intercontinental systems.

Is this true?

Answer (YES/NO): NO